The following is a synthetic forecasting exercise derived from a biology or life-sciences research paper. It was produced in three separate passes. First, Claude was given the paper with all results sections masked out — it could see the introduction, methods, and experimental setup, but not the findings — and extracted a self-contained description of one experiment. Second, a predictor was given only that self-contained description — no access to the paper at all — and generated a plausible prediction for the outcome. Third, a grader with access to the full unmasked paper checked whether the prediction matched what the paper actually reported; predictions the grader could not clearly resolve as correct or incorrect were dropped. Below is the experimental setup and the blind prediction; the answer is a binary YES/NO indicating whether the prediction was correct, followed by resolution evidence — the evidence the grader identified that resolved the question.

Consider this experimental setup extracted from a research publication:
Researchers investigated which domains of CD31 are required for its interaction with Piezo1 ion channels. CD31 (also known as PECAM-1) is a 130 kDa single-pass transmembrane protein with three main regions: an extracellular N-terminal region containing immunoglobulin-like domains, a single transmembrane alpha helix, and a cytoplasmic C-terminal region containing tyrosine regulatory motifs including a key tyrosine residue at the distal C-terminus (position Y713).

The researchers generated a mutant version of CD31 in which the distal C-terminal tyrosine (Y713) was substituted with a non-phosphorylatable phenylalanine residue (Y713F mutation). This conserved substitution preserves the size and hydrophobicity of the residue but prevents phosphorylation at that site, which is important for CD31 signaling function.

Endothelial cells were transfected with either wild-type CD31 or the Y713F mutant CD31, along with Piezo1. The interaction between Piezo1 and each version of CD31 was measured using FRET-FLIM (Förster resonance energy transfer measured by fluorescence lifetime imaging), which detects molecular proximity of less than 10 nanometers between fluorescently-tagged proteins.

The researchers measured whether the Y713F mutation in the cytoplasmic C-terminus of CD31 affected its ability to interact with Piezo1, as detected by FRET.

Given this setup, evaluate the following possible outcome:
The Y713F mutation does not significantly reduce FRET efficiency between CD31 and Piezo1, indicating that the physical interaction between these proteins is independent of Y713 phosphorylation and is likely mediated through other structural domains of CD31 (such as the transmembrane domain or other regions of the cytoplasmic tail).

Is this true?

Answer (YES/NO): NO